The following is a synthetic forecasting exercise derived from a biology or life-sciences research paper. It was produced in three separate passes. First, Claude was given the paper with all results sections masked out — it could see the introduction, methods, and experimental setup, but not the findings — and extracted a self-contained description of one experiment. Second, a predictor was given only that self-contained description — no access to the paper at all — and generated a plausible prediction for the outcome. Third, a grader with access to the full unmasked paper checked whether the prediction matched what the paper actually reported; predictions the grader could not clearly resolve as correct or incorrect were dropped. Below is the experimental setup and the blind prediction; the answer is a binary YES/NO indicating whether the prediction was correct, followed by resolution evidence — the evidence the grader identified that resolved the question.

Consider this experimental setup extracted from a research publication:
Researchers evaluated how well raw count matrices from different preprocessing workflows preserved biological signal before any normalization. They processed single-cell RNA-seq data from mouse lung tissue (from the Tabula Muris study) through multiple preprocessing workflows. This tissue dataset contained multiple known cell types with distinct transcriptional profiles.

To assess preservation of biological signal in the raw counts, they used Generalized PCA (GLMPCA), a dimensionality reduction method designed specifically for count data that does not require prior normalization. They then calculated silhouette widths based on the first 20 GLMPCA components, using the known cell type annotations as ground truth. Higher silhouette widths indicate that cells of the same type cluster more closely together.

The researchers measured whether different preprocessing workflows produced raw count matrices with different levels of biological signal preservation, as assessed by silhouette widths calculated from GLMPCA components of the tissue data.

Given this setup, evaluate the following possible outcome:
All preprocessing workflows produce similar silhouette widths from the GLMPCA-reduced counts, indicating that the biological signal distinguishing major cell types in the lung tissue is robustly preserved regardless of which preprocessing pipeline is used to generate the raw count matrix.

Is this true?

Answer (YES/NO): YES